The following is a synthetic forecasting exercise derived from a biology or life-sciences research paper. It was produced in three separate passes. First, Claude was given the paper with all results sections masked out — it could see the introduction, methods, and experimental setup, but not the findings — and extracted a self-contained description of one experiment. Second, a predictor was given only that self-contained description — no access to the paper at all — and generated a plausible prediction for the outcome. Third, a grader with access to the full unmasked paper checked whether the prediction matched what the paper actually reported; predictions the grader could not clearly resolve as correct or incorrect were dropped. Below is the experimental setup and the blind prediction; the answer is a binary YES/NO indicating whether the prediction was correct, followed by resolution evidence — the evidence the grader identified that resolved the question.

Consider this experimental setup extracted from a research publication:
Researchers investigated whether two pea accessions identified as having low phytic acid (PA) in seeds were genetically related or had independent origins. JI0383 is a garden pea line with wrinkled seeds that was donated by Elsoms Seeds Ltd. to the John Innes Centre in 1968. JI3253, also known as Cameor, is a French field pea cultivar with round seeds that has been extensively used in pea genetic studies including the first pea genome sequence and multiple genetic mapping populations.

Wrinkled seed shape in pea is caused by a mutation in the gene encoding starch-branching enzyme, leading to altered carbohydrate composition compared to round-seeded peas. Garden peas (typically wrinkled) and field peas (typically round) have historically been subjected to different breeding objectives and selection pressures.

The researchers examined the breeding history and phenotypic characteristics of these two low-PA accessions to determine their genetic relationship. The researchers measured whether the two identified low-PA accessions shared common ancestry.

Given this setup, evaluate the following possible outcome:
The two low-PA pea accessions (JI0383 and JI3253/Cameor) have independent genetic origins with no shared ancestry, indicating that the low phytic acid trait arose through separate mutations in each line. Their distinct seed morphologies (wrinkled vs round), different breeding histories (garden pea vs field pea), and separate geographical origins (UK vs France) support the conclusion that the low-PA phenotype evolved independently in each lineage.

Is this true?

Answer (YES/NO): YES